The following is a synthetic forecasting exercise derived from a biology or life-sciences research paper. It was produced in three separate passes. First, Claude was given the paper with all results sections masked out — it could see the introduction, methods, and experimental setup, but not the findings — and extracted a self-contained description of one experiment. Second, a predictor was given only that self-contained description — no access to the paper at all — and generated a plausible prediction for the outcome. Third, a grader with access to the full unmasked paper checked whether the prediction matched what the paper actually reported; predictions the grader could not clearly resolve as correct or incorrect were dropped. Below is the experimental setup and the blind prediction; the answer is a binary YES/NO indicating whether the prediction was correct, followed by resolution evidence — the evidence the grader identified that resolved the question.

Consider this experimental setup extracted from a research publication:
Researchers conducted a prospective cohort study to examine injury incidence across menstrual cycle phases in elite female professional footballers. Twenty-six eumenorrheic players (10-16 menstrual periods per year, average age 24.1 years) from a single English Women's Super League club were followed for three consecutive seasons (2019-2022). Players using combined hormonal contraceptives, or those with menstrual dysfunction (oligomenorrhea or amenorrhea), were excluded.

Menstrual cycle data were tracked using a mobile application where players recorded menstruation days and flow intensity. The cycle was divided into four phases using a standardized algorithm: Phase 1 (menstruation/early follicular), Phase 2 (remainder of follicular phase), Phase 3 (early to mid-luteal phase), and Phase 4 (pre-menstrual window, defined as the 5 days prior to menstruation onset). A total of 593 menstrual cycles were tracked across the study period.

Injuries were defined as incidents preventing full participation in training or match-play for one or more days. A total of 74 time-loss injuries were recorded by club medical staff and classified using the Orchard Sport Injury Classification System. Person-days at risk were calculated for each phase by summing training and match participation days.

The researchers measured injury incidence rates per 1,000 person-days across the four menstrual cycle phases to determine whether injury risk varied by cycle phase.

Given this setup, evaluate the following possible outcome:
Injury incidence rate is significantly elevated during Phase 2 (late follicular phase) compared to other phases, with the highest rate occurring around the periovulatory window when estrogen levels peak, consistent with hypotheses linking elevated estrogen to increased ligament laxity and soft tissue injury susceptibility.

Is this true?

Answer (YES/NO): NO